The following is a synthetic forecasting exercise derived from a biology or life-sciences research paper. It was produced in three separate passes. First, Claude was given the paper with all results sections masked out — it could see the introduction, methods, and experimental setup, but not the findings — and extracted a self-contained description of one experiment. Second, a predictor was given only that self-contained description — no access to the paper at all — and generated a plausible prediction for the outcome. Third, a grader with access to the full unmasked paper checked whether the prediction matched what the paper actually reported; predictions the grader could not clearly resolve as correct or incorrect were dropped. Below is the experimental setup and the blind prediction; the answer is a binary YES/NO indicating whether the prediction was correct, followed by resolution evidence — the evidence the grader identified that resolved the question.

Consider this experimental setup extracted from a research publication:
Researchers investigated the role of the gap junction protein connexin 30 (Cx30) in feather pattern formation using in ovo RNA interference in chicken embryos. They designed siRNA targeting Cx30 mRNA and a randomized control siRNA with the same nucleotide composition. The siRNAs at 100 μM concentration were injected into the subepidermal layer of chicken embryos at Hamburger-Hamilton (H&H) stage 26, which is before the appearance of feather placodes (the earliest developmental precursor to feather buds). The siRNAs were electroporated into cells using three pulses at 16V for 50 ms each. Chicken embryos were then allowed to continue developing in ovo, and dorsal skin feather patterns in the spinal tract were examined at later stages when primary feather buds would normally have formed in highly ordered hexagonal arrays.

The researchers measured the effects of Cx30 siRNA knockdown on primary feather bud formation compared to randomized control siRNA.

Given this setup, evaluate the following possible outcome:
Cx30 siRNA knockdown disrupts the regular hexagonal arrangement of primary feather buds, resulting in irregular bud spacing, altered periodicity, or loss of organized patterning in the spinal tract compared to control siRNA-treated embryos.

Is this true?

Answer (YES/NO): YES